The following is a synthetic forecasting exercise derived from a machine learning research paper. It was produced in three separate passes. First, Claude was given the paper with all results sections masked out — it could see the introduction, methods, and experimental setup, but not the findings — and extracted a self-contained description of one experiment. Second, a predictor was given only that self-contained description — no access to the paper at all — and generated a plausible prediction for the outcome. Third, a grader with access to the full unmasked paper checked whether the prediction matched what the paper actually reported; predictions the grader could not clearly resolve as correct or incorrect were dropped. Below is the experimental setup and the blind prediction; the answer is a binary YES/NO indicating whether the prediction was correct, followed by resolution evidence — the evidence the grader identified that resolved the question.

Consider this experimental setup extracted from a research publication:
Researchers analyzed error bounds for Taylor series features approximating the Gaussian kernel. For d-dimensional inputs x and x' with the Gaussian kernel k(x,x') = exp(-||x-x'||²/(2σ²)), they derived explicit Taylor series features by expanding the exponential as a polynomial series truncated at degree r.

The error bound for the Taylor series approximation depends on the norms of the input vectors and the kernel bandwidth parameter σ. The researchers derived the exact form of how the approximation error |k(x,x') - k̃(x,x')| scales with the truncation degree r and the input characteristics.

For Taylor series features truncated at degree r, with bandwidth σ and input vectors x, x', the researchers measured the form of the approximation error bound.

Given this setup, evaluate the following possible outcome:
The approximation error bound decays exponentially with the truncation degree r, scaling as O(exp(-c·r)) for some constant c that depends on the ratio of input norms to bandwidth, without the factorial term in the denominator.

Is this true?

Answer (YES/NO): NO